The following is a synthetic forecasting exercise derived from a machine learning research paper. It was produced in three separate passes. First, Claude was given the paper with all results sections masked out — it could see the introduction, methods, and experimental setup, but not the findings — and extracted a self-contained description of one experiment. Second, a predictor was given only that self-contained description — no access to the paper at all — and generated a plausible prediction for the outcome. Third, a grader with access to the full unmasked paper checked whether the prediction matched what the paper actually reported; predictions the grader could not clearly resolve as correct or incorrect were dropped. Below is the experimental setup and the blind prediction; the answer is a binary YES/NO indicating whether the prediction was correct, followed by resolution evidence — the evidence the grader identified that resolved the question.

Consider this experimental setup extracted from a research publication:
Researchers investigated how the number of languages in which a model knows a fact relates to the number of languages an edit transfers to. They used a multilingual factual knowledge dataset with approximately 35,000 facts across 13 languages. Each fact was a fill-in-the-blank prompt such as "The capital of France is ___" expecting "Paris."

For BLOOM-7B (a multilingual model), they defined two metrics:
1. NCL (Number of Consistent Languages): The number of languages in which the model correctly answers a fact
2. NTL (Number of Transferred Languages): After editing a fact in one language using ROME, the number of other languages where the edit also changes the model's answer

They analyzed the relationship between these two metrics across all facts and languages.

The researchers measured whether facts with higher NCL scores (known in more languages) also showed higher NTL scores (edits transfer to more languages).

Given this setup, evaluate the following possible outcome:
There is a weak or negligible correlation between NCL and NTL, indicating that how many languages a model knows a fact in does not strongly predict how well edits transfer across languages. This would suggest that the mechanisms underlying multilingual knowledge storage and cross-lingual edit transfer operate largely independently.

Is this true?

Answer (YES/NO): YES